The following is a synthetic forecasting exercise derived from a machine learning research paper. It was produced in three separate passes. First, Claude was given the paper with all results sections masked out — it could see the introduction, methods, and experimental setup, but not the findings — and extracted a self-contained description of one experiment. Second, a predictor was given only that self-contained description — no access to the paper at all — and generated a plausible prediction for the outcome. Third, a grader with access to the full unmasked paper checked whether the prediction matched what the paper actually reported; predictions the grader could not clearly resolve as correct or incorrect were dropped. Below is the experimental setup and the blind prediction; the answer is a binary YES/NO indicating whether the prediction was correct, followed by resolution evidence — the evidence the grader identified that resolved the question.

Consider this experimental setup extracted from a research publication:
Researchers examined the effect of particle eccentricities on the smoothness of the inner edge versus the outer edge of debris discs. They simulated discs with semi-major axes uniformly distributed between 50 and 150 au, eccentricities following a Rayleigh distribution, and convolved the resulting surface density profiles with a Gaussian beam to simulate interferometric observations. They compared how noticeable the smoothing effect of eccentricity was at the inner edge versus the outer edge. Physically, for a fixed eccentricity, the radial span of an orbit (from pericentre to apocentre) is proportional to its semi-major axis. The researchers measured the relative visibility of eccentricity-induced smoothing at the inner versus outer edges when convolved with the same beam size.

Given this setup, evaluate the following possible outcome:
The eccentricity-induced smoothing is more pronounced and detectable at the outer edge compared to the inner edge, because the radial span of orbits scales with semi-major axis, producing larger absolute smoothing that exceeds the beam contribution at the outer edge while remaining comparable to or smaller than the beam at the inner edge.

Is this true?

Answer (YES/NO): YES